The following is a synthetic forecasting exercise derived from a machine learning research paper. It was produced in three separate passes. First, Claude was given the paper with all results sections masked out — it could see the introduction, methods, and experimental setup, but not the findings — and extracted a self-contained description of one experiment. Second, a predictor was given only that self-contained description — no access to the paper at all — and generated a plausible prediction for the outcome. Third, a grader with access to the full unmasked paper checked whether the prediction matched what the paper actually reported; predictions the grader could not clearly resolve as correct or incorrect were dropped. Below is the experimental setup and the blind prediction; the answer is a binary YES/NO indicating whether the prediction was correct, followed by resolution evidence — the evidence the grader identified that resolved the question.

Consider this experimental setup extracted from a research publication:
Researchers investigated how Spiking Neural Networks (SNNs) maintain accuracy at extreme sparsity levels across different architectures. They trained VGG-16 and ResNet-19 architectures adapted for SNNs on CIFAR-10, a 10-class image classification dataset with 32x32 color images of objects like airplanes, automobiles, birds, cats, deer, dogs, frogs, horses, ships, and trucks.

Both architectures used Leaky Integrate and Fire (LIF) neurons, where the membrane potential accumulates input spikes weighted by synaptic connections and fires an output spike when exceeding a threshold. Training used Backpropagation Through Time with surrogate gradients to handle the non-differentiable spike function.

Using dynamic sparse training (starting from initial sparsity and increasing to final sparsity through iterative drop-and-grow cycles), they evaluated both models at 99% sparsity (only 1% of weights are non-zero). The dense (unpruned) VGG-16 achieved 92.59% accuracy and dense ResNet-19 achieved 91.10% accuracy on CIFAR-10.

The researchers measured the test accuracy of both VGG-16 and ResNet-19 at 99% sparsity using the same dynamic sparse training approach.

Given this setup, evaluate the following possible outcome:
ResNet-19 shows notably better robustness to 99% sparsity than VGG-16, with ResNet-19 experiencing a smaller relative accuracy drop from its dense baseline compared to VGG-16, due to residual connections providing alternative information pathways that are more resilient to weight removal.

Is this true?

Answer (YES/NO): NO